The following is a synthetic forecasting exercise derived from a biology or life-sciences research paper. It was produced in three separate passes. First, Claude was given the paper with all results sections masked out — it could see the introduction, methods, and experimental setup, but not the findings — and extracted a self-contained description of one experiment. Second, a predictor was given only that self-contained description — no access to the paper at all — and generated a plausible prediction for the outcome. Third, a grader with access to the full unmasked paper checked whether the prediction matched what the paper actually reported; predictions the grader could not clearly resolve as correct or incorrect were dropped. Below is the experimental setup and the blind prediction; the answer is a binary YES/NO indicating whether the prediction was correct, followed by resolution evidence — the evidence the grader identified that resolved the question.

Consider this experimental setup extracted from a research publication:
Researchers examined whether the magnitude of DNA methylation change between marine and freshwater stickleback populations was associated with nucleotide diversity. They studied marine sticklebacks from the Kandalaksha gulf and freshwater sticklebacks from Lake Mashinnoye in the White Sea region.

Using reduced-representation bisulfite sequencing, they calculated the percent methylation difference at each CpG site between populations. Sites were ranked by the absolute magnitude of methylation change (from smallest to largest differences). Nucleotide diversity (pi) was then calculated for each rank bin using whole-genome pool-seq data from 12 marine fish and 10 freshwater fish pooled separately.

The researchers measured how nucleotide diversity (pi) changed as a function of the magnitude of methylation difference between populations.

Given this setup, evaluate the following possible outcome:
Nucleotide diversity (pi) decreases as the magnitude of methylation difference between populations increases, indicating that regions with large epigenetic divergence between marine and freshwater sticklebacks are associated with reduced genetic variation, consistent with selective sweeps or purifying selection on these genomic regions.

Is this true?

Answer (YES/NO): NO